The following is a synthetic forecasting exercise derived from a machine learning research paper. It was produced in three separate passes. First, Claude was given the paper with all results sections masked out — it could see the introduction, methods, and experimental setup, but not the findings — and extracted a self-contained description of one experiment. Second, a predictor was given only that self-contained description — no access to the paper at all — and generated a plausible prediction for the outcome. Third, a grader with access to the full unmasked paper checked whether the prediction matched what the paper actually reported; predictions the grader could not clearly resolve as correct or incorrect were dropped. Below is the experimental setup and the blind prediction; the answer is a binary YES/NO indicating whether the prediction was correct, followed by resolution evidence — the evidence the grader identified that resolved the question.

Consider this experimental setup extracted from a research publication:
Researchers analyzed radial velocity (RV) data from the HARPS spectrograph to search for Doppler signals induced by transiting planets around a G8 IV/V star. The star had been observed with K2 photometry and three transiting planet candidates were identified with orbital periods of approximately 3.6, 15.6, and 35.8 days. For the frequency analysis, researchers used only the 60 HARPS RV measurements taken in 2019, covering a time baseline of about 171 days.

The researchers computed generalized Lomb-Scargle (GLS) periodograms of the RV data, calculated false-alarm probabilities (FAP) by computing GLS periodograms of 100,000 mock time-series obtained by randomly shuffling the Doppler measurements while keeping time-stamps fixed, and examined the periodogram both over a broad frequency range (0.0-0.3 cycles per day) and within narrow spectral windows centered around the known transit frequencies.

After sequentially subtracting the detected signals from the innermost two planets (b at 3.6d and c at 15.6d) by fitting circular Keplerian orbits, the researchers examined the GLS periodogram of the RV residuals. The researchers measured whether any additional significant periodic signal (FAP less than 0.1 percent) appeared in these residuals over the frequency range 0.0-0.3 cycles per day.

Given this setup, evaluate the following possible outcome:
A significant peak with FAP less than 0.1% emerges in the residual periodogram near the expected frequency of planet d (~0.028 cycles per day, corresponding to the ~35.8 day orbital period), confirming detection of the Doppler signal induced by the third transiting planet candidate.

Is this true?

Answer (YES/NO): NO